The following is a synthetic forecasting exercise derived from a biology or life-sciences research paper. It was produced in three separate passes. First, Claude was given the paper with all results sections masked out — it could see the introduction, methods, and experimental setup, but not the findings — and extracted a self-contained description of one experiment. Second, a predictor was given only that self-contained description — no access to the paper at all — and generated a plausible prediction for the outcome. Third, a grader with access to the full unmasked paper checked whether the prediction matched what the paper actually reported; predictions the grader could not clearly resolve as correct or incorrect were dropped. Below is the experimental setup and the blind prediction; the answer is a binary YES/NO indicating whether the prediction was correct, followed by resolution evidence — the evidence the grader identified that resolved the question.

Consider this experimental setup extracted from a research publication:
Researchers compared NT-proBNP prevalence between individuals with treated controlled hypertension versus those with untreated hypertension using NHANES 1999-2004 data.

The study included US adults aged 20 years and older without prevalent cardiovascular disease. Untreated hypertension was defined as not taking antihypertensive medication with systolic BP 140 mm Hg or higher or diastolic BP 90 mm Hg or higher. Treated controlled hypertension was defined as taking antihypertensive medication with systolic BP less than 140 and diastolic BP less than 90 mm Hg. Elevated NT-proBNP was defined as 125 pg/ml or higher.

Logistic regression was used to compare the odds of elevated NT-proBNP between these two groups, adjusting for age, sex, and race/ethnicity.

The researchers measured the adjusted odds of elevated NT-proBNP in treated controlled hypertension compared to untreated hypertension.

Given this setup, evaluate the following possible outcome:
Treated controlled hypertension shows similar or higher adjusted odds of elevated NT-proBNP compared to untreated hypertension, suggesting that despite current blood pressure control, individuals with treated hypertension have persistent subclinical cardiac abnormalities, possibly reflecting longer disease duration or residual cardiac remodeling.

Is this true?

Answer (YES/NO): NO